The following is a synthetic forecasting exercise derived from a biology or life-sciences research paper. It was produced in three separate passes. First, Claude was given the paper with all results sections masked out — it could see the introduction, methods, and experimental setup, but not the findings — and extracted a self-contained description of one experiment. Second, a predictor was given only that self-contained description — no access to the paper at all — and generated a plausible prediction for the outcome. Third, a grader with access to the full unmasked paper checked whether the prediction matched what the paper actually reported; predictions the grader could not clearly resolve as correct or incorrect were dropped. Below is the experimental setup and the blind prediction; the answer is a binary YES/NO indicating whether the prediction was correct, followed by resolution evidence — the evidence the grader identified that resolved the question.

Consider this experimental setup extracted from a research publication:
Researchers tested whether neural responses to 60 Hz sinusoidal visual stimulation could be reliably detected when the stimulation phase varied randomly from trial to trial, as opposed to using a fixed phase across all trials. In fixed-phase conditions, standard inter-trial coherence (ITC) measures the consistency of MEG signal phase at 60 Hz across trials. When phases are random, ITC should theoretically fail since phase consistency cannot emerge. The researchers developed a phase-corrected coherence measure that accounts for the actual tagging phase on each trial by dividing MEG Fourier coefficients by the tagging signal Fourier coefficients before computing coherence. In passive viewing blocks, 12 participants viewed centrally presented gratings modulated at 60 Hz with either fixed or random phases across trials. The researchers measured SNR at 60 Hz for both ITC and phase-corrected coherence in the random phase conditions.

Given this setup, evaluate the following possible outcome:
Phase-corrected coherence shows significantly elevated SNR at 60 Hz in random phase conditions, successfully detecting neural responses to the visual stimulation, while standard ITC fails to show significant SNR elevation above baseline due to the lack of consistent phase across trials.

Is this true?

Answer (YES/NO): YES